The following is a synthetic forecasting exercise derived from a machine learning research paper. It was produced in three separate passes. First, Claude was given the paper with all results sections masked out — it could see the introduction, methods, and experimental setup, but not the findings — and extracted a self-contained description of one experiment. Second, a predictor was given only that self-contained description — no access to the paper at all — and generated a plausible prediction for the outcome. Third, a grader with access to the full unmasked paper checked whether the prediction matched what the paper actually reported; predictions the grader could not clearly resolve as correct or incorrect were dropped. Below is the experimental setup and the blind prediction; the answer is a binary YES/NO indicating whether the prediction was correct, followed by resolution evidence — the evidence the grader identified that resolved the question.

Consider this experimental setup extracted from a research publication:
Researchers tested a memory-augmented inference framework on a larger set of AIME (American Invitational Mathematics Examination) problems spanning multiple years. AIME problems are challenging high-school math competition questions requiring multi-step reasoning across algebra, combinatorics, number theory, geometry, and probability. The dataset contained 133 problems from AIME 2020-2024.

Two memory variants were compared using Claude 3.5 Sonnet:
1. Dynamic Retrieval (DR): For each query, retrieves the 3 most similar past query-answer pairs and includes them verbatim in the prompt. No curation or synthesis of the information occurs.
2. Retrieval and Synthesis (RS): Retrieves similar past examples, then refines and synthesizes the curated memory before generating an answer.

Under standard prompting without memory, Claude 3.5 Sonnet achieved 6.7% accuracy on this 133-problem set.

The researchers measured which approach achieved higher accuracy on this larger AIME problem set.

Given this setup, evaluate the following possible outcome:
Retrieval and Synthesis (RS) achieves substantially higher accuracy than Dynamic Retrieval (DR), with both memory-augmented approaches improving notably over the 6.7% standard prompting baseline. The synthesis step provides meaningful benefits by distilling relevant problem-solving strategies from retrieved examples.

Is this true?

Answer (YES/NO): NO